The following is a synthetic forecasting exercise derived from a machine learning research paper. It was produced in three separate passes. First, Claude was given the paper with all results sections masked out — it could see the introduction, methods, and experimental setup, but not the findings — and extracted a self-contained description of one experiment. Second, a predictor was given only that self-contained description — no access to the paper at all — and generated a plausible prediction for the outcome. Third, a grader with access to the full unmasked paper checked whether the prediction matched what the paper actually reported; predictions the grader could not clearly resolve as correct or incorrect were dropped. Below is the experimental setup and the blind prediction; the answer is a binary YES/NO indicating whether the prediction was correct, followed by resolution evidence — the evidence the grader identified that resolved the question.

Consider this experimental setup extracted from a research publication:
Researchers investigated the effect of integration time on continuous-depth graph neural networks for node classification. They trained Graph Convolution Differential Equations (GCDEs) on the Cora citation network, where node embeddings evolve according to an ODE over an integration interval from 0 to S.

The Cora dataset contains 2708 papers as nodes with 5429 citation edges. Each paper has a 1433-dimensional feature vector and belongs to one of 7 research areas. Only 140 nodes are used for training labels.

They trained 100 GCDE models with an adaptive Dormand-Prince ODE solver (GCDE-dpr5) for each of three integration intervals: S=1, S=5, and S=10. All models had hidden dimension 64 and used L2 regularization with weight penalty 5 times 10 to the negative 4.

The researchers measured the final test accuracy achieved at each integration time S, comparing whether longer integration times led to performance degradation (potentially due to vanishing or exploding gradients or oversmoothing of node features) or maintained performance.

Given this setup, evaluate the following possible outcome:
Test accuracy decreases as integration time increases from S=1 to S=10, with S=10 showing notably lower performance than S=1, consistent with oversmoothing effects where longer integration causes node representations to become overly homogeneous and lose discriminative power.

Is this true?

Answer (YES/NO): NO